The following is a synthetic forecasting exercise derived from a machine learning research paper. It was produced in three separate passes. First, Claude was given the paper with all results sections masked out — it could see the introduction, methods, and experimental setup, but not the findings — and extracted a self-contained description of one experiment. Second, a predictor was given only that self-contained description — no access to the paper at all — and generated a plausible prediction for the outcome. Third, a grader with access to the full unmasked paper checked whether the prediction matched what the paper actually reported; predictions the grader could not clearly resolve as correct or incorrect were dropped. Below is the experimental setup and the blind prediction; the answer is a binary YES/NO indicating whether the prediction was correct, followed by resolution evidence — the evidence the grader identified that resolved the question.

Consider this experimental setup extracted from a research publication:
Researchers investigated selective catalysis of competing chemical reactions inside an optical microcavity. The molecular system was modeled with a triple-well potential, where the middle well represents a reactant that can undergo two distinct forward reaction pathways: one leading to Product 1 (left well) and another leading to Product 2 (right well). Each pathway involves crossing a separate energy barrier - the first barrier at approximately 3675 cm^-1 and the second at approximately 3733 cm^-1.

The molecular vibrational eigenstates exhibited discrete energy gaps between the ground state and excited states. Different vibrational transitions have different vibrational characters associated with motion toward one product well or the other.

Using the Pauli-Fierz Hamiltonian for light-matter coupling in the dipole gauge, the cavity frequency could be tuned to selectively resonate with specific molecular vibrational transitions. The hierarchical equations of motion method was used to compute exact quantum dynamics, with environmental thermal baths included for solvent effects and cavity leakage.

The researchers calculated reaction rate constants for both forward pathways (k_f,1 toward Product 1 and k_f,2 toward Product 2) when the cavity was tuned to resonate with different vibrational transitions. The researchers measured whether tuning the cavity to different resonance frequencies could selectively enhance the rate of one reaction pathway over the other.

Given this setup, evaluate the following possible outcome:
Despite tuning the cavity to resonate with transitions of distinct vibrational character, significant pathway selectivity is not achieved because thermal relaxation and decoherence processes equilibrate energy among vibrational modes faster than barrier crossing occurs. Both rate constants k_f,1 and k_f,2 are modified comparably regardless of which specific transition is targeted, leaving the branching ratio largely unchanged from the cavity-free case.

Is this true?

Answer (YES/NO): NO